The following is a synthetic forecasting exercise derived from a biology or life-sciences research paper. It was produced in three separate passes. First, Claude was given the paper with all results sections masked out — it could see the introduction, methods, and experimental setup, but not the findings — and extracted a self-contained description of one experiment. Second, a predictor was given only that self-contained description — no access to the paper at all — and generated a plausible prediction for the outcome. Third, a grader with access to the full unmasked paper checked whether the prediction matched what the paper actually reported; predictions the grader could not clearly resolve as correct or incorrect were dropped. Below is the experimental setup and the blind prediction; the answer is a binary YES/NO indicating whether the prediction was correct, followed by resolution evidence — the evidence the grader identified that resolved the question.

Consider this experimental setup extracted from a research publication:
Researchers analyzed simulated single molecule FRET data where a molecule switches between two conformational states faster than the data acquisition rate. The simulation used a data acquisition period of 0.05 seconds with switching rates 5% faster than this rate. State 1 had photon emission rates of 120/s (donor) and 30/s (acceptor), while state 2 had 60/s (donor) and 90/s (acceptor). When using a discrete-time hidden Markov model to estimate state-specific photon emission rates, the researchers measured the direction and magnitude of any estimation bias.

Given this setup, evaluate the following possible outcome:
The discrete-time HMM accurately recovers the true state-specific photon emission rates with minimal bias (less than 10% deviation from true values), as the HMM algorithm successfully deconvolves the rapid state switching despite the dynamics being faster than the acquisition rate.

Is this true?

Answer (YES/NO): NO